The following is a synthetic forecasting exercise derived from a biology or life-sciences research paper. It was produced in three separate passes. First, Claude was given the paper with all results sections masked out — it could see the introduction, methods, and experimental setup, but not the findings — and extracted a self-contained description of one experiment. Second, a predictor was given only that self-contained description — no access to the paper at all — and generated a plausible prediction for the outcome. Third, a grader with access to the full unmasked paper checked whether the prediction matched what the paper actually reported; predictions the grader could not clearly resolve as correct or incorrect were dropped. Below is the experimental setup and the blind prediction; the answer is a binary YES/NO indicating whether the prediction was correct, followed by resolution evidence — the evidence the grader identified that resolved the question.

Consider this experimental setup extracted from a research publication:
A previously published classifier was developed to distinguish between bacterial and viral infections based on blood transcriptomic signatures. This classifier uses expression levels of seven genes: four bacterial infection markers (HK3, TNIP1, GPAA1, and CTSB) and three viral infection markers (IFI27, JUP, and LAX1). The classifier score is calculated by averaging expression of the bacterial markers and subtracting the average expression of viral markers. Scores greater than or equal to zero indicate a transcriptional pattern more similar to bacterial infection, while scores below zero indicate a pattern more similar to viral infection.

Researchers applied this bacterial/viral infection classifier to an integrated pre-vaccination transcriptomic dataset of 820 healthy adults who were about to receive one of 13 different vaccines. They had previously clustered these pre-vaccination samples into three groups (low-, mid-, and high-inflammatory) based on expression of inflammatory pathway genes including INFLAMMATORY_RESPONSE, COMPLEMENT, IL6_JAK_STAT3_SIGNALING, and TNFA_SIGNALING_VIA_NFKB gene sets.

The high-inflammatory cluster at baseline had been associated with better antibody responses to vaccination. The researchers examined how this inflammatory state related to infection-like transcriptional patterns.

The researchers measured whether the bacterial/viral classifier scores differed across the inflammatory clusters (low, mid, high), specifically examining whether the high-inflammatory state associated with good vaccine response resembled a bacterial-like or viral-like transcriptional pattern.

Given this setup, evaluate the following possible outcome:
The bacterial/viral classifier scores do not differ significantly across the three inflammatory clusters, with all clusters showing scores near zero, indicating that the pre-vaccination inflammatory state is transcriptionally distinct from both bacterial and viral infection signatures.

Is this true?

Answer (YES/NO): NO